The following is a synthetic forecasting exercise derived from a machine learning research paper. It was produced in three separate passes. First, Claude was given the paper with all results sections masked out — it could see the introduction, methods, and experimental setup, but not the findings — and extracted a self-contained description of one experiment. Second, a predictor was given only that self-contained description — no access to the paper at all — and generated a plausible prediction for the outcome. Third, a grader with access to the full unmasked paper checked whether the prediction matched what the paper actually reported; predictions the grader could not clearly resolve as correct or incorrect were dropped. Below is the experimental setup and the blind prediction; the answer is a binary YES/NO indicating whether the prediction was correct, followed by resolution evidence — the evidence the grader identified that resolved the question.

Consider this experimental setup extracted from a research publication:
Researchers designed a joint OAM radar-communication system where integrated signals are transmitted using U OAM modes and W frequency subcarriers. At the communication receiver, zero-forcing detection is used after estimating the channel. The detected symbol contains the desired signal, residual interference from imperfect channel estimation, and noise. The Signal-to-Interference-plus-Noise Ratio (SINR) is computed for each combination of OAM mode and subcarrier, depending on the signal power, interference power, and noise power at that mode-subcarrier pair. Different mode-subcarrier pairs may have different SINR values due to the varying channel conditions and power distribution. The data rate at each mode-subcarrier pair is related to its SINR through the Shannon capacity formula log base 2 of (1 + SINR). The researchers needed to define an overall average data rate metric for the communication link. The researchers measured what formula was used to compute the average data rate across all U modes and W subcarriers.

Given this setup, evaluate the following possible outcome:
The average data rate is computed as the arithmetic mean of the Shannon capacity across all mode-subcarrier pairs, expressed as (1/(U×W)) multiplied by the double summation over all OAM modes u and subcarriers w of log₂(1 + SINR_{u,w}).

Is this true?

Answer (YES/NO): NO